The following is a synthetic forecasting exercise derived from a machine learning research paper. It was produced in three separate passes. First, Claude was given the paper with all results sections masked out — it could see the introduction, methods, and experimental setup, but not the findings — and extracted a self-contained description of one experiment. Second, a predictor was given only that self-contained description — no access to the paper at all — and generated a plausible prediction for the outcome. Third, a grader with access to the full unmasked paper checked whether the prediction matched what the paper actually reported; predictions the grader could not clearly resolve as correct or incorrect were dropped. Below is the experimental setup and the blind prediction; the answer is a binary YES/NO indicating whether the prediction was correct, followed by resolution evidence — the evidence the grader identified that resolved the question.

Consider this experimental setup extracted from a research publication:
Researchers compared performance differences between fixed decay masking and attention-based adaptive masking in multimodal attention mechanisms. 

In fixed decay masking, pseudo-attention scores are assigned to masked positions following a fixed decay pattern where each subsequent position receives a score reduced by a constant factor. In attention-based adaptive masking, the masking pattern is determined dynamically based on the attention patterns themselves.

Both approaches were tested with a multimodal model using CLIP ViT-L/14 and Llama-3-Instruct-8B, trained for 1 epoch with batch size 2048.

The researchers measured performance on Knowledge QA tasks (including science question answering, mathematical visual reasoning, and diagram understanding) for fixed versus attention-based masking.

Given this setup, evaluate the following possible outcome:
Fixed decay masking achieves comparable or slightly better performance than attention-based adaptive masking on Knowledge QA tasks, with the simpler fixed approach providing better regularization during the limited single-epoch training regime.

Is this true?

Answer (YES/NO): YES